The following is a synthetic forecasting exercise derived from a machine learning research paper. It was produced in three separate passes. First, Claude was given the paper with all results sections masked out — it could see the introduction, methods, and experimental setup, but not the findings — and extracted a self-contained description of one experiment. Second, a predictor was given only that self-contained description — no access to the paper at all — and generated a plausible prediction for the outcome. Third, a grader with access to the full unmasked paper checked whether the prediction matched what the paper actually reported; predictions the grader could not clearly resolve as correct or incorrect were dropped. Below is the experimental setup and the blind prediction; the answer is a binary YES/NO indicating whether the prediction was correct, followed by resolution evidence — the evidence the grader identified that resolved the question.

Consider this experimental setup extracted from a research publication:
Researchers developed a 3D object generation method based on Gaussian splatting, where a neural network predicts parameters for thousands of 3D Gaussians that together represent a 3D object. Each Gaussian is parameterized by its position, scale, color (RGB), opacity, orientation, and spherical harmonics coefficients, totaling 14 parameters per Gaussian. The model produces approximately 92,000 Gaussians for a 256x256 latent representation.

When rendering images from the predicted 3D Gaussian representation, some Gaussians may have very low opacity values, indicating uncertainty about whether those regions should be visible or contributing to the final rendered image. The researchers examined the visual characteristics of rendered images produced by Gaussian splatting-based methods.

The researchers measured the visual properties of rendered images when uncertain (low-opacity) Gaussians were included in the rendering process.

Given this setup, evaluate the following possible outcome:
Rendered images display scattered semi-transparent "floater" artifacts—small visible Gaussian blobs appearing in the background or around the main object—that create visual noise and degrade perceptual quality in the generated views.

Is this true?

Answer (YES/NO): NO